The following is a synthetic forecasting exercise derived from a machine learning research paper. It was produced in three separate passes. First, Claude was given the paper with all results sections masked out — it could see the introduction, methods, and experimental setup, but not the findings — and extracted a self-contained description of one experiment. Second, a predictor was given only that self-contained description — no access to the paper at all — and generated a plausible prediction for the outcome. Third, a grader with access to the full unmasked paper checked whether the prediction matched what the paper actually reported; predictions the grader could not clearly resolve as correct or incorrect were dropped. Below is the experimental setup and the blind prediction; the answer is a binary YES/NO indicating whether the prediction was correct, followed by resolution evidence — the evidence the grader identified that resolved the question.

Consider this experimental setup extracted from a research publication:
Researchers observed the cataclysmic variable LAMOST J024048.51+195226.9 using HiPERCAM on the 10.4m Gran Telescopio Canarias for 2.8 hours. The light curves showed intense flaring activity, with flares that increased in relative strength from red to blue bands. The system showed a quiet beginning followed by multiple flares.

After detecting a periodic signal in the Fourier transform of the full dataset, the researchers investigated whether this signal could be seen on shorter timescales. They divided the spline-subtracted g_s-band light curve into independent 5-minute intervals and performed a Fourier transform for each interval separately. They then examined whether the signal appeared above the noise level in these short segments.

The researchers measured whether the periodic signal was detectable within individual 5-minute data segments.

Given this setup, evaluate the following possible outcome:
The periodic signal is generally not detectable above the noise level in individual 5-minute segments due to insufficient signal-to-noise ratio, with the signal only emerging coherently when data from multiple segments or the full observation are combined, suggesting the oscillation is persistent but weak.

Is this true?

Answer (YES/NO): NO